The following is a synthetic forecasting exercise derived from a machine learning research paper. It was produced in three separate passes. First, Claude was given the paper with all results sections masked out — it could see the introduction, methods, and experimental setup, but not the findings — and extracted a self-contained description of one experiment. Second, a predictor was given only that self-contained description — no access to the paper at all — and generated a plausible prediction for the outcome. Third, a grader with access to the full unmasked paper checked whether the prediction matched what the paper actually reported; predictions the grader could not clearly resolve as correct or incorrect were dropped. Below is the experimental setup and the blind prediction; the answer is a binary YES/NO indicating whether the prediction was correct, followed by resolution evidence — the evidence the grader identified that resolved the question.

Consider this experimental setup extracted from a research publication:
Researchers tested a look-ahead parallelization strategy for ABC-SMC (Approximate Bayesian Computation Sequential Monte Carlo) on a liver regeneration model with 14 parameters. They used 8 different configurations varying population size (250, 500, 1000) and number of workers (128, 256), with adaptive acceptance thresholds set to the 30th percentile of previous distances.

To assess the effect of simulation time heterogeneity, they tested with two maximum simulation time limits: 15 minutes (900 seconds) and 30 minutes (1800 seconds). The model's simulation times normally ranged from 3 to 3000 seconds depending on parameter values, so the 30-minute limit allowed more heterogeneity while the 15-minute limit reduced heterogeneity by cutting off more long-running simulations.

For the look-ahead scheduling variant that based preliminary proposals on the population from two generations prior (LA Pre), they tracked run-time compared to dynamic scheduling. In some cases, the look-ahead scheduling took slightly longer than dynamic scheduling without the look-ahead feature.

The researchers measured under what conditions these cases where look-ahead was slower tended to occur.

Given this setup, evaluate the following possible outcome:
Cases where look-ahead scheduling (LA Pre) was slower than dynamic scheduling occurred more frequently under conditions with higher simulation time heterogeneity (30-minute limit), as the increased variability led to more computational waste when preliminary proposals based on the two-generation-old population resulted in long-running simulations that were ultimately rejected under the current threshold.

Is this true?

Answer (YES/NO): NO